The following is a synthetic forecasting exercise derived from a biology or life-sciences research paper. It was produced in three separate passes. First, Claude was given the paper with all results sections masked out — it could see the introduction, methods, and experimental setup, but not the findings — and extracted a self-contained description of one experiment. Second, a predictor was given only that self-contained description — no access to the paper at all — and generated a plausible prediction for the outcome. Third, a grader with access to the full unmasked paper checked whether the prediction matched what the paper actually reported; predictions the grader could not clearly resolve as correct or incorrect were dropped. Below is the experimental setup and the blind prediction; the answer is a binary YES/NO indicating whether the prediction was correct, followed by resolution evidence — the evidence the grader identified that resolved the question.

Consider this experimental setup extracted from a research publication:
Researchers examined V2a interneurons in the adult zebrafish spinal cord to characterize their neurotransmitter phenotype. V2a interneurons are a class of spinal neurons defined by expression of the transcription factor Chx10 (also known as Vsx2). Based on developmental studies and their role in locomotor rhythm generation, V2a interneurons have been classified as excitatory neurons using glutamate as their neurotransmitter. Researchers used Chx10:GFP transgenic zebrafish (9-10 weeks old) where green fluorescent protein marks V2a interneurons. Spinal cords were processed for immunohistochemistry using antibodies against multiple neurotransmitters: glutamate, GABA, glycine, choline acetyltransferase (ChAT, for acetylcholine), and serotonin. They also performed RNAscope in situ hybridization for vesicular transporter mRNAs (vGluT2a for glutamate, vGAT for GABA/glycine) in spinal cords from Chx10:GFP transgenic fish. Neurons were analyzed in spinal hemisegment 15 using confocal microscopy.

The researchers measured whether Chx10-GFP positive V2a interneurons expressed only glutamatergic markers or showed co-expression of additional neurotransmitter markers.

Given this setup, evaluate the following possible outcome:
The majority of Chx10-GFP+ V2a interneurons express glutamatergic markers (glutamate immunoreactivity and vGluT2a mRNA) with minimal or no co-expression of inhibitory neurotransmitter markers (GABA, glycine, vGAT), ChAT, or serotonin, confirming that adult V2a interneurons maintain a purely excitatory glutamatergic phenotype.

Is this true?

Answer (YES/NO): NO